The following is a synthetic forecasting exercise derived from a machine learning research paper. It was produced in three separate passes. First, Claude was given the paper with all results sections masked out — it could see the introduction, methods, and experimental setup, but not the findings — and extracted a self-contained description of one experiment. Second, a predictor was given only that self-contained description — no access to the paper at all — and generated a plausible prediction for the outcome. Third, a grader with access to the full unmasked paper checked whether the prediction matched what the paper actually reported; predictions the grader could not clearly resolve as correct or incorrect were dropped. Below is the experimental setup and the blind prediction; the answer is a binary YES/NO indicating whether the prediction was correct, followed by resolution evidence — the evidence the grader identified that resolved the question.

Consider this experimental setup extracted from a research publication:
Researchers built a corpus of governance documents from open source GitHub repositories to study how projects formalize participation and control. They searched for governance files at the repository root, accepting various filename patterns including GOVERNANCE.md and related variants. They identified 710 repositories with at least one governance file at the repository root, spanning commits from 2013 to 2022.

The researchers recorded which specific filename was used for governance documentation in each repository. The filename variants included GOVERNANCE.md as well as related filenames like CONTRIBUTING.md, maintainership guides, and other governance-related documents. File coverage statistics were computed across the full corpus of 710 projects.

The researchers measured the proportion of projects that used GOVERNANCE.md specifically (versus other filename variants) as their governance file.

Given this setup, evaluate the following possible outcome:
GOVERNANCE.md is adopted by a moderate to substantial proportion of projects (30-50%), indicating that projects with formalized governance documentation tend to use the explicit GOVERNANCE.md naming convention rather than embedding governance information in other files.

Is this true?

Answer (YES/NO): NO